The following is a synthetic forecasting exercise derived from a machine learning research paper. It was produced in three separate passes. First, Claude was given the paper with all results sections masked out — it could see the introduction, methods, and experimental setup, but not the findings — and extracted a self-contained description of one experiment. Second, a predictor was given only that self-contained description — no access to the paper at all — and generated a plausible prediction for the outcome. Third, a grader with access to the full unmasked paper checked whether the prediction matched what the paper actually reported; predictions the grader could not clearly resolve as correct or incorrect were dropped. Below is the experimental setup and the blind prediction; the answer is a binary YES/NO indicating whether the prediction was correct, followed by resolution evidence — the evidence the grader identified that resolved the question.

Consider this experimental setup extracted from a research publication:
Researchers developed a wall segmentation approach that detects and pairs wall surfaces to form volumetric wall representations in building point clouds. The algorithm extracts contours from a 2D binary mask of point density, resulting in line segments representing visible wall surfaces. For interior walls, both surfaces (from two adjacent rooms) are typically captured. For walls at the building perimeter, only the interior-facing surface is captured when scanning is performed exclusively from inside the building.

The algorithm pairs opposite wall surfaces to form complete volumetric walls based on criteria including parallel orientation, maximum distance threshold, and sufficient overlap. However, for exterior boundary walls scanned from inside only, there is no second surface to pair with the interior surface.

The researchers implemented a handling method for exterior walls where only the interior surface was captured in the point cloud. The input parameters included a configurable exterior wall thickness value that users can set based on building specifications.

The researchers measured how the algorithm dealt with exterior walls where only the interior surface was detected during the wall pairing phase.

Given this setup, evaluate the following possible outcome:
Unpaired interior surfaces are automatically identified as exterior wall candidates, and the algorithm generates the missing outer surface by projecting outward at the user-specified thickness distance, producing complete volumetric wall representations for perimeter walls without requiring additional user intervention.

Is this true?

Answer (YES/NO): YES